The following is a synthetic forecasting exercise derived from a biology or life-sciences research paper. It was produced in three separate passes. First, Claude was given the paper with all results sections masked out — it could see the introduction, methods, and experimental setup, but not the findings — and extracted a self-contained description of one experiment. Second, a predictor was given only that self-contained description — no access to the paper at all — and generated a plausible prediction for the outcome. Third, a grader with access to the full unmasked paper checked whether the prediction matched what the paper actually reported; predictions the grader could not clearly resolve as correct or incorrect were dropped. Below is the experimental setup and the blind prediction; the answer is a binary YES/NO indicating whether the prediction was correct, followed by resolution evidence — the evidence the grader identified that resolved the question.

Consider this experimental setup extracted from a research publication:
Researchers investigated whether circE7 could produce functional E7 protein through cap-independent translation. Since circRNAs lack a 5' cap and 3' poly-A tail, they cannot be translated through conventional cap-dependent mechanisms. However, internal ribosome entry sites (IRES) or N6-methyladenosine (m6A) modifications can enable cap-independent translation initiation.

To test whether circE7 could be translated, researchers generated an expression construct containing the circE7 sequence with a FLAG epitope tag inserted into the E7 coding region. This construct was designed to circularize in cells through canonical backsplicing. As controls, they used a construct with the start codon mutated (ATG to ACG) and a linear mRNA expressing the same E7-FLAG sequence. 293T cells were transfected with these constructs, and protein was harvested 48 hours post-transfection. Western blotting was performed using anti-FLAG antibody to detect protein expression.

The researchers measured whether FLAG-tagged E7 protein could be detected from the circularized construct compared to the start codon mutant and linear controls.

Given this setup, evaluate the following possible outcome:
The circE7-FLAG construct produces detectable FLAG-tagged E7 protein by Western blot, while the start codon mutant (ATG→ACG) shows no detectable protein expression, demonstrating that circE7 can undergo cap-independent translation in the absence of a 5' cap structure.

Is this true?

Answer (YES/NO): YES